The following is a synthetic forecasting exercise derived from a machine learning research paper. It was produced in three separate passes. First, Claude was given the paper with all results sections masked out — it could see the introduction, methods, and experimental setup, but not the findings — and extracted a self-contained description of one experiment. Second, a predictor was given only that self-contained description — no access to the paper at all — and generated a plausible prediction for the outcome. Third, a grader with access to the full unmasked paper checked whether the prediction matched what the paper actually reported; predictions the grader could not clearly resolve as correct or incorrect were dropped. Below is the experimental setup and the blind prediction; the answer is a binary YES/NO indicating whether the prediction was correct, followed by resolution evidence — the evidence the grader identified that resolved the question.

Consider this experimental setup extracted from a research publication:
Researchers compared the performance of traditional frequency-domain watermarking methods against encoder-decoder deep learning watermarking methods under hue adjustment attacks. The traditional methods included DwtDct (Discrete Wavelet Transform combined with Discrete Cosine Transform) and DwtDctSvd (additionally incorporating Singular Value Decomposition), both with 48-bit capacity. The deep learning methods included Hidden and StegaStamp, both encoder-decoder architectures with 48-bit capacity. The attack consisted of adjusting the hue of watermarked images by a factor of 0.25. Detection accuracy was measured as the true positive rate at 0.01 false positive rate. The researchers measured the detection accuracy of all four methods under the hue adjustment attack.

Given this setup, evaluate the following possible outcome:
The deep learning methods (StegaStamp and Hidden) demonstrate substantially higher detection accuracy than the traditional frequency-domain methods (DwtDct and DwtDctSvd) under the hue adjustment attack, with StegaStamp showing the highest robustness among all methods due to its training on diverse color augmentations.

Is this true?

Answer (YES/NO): YES